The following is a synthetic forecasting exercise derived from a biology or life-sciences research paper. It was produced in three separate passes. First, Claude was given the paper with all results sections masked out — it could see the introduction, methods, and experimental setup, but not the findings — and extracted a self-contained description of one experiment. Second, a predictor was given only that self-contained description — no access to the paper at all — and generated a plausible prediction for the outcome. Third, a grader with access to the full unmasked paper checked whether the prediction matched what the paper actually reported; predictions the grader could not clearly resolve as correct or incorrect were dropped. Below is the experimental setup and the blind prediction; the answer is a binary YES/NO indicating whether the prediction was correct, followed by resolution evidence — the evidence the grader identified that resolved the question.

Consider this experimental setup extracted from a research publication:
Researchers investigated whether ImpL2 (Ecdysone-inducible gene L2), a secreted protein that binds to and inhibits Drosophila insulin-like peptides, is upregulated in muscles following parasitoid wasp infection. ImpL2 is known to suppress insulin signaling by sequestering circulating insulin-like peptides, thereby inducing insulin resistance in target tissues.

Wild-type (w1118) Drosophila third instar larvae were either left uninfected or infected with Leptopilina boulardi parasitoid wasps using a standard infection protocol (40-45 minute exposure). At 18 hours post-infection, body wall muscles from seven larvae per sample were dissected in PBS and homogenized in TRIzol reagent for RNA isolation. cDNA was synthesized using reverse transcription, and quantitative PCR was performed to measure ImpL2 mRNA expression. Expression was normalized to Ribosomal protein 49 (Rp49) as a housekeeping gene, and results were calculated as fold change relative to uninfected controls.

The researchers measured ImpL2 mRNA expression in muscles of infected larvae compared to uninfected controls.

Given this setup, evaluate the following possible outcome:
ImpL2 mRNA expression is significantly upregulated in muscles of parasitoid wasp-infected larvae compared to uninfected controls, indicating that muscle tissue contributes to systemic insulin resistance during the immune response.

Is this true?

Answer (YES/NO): YES